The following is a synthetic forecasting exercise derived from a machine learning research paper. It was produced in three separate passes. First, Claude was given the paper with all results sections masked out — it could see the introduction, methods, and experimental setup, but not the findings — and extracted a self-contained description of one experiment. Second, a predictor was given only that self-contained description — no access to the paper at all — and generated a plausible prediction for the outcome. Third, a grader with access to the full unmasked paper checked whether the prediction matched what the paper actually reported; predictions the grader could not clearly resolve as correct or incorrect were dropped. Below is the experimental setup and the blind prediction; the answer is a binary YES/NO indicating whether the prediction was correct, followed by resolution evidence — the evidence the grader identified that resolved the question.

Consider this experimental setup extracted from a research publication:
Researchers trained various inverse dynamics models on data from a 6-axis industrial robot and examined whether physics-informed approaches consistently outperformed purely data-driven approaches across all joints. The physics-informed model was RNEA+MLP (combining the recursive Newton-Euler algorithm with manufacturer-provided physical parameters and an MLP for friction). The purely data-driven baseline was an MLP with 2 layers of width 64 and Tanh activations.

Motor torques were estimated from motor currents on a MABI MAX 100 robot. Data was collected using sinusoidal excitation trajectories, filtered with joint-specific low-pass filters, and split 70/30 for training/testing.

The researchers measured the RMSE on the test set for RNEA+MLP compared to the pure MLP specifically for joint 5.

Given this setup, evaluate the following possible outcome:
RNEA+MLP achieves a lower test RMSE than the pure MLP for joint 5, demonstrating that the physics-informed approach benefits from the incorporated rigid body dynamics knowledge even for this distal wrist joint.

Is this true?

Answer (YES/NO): NO